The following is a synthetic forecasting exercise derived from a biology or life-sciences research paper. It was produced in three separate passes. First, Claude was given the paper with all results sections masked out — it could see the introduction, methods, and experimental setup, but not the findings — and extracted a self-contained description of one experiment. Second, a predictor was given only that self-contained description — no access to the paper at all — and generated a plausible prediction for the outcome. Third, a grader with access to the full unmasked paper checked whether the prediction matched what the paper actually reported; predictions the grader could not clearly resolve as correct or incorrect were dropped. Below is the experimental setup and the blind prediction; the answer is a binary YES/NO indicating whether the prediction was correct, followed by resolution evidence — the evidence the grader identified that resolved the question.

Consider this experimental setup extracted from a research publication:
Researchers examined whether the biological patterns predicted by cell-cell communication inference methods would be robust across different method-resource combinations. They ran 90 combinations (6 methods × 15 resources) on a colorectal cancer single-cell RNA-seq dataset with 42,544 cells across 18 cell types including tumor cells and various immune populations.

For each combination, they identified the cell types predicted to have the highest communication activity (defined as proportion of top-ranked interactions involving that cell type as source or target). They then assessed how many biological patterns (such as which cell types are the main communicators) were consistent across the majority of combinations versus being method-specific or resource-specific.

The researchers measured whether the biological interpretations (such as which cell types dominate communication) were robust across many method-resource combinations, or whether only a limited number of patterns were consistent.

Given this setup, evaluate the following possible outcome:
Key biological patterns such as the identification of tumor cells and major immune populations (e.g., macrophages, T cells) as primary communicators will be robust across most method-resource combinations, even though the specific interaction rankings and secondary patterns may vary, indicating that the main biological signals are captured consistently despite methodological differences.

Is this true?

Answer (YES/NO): NO